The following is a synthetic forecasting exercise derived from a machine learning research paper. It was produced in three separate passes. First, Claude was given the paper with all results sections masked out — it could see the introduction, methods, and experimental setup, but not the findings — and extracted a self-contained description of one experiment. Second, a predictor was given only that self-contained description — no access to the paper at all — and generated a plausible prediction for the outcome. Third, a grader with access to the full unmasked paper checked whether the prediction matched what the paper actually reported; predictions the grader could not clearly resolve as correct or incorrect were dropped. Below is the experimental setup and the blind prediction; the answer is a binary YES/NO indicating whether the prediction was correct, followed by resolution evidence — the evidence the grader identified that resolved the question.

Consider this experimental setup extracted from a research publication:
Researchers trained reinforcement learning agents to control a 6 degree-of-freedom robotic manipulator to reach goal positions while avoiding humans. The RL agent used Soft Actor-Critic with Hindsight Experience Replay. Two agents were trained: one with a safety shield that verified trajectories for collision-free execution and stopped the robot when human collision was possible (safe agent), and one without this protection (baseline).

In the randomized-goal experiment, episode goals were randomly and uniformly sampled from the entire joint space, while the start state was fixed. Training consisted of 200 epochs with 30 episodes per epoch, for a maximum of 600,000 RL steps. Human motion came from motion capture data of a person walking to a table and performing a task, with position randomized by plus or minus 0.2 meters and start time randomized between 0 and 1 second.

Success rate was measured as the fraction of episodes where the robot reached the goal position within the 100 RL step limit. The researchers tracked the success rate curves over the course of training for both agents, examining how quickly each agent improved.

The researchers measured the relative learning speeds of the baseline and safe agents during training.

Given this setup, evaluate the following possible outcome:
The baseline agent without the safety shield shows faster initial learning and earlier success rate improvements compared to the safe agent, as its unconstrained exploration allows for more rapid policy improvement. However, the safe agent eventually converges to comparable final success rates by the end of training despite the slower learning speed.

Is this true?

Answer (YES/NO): YES